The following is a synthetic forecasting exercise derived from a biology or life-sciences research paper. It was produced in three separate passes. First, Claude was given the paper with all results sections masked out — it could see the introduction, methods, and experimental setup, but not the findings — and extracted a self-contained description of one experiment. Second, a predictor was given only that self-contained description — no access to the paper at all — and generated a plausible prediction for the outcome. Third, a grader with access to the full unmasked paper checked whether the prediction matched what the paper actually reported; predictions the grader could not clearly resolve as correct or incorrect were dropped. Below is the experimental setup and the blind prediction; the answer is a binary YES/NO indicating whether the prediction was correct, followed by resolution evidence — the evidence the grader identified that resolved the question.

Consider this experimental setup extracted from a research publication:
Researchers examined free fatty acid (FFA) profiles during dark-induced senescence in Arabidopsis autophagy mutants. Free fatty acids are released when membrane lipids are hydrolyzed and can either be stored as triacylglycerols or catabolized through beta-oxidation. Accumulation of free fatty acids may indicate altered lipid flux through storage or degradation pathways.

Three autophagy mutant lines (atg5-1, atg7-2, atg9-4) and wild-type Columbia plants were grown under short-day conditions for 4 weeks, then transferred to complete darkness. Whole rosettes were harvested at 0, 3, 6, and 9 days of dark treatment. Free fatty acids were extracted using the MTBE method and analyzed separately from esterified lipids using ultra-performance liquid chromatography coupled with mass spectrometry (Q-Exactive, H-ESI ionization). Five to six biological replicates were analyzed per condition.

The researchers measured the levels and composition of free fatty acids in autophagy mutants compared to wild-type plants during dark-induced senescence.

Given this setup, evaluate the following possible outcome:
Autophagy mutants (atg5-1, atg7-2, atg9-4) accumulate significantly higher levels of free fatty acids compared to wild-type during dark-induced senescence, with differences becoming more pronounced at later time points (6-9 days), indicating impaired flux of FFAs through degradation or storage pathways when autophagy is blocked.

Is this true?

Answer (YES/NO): NO